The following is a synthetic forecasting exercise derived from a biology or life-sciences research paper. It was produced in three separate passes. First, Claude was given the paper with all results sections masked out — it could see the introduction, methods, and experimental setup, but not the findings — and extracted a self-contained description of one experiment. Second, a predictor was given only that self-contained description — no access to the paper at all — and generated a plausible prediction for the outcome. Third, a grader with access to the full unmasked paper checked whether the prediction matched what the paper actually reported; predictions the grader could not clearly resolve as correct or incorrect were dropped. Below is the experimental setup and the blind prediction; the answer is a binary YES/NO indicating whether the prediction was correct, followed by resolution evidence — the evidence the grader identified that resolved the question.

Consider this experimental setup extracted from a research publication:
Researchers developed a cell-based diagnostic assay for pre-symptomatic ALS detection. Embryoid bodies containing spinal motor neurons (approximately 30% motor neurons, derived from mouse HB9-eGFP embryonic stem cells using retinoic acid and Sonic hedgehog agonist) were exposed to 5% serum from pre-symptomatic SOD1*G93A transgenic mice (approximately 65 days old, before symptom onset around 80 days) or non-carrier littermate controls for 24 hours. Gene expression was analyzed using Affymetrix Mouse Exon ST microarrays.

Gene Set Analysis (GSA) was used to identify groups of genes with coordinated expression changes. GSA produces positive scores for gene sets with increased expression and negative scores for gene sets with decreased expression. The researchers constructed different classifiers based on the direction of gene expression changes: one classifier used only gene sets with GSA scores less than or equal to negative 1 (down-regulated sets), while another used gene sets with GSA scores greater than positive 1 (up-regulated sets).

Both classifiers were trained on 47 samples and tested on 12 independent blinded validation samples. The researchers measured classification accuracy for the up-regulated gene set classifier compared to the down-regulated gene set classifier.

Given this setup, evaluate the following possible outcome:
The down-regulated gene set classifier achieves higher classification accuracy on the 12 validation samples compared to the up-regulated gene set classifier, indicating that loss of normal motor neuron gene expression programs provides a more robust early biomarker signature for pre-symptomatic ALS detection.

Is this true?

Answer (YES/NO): YES